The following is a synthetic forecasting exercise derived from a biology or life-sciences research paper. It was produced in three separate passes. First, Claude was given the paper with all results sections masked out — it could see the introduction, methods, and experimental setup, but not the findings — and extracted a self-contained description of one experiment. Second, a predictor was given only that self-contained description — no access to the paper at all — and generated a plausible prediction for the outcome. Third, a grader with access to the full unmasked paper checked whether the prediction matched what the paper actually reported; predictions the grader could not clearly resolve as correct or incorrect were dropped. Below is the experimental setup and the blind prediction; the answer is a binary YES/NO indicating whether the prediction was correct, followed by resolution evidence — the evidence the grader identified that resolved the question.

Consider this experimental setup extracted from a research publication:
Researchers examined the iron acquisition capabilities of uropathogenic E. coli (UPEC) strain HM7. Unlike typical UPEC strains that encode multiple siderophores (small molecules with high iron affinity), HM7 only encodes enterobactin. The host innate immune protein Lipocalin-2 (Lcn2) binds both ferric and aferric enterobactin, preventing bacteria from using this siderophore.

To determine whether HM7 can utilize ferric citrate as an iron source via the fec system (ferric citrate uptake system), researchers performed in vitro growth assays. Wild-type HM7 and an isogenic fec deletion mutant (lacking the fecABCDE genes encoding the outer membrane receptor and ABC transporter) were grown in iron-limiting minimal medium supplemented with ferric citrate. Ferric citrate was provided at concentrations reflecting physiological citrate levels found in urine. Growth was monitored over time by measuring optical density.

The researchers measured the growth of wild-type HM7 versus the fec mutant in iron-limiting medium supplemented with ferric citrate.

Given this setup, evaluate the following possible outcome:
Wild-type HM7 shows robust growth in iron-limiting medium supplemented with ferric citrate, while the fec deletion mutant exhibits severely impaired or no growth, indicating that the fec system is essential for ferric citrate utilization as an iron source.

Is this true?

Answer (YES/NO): NO